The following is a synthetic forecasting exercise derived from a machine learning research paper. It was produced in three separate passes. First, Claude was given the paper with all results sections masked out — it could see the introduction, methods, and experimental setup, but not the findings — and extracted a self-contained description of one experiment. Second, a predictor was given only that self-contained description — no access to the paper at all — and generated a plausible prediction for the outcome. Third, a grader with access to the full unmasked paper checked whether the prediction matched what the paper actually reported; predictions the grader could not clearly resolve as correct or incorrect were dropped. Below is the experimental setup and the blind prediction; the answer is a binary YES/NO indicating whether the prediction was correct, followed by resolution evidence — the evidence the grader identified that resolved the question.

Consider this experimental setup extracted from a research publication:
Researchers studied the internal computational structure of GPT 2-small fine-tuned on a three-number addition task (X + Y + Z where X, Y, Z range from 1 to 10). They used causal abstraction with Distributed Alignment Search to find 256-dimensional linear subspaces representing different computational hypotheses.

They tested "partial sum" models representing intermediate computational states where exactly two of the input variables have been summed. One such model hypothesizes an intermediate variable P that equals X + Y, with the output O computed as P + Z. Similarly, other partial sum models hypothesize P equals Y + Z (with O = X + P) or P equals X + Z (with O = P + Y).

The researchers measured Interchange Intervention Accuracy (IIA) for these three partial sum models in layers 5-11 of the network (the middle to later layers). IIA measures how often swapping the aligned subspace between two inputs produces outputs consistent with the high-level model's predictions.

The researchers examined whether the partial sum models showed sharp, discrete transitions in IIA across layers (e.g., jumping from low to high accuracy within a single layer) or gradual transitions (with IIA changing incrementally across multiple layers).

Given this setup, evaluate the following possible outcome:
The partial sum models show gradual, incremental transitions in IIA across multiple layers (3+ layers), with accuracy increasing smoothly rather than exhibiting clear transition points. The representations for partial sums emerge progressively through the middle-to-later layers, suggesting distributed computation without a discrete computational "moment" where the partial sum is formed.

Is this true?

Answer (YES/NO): YES